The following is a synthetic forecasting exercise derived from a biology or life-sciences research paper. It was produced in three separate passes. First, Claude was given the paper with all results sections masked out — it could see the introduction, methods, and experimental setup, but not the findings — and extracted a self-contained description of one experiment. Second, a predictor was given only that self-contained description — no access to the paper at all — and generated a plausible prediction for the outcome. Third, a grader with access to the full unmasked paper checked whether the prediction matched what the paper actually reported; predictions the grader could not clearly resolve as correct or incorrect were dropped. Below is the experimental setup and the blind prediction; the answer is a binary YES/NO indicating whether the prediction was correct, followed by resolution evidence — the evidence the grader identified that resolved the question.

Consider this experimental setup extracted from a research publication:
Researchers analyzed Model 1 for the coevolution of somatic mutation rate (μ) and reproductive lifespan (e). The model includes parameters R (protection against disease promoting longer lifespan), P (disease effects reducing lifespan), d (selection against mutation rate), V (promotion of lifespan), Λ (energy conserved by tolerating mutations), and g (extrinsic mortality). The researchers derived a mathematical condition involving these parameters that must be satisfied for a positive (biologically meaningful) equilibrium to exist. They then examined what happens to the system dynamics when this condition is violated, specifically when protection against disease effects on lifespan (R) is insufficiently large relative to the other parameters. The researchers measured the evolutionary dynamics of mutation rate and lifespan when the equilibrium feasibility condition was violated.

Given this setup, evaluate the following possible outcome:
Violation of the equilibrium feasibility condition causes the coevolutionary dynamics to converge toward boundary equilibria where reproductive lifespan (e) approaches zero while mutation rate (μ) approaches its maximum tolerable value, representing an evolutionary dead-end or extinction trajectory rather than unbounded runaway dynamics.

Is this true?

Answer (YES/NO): NO